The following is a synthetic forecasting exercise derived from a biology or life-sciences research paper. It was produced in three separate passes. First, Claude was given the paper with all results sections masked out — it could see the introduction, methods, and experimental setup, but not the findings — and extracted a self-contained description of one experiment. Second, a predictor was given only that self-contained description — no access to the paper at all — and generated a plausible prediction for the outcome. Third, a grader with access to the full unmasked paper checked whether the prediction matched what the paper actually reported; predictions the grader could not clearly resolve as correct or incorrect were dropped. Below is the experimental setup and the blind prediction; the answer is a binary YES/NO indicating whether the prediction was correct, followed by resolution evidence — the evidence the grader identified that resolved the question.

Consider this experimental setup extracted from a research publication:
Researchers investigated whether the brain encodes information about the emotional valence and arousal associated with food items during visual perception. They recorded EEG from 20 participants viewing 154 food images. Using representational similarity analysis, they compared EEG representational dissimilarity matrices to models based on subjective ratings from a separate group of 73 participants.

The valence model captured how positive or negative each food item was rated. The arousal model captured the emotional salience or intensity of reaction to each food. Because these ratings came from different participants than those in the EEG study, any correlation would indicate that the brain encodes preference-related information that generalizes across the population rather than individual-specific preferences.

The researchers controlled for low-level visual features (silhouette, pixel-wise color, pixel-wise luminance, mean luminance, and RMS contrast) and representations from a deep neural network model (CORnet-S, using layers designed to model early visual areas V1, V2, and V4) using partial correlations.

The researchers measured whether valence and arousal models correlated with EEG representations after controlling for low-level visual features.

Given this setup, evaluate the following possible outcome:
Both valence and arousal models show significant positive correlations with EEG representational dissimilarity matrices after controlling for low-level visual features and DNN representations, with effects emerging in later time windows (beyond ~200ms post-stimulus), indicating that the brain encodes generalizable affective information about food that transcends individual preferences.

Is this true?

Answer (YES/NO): NO